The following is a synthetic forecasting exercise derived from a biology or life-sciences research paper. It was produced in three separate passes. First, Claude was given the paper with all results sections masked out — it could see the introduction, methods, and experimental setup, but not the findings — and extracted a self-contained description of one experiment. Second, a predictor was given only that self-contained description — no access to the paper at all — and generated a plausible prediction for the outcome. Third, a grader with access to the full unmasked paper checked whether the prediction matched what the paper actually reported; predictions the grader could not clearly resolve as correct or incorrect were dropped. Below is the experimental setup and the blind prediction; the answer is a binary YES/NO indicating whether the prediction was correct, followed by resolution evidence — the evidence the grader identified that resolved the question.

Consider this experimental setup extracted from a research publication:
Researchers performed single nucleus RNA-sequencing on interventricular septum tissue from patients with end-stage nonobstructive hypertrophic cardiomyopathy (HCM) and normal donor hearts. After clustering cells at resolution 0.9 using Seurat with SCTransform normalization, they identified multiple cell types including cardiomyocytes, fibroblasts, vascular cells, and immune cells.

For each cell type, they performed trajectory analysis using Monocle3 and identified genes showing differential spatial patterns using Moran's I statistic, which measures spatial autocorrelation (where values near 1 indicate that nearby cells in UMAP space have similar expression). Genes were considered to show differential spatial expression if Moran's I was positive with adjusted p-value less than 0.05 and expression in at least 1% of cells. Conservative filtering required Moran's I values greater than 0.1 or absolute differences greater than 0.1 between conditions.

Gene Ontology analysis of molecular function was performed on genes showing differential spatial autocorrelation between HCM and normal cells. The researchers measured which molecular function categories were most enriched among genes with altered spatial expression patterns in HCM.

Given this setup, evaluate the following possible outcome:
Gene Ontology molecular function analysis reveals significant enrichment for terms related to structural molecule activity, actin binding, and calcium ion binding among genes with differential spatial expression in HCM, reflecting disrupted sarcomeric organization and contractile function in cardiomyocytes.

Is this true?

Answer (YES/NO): NO